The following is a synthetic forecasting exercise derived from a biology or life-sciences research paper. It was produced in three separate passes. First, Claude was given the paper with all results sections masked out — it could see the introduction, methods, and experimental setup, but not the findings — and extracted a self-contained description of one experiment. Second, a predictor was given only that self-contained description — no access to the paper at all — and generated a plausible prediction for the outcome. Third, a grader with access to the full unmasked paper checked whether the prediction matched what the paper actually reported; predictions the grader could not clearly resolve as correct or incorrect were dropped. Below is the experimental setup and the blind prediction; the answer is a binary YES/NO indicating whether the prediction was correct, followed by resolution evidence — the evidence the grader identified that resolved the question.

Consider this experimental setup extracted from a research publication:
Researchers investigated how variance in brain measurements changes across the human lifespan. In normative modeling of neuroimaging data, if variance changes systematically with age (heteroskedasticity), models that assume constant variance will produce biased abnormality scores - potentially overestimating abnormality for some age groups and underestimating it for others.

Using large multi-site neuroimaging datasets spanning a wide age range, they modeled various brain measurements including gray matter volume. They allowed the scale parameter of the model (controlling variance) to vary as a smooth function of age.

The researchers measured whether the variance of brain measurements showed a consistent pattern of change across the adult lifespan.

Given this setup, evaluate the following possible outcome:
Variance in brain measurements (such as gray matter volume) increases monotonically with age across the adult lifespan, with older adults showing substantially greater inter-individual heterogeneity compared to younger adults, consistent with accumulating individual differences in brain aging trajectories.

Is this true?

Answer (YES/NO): NO